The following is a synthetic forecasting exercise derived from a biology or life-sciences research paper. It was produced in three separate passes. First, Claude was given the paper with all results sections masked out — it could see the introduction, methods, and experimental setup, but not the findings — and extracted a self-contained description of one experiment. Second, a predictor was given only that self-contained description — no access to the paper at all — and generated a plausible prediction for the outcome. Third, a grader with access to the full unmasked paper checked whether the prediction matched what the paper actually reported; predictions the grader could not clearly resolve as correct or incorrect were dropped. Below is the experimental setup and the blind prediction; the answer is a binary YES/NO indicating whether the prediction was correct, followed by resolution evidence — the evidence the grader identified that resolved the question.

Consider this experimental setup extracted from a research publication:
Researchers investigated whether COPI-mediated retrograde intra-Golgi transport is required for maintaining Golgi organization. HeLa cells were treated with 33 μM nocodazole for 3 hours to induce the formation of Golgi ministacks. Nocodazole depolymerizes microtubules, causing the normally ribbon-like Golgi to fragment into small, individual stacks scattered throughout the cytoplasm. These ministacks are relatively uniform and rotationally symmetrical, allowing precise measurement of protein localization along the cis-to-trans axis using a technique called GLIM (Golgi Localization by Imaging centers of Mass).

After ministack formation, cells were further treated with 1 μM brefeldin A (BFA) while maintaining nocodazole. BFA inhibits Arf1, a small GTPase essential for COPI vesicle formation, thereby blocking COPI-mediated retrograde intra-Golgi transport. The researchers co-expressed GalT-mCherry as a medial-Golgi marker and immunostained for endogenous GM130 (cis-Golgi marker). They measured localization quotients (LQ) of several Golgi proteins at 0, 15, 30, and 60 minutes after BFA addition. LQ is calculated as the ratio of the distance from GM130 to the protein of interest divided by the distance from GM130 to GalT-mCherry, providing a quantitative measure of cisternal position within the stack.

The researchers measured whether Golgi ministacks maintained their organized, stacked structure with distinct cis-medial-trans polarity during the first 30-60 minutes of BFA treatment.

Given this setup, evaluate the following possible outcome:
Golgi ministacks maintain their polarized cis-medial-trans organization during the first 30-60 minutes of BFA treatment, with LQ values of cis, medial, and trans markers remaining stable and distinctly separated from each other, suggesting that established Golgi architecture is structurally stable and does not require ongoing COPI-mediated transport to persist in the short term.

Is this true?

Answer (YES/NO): NO